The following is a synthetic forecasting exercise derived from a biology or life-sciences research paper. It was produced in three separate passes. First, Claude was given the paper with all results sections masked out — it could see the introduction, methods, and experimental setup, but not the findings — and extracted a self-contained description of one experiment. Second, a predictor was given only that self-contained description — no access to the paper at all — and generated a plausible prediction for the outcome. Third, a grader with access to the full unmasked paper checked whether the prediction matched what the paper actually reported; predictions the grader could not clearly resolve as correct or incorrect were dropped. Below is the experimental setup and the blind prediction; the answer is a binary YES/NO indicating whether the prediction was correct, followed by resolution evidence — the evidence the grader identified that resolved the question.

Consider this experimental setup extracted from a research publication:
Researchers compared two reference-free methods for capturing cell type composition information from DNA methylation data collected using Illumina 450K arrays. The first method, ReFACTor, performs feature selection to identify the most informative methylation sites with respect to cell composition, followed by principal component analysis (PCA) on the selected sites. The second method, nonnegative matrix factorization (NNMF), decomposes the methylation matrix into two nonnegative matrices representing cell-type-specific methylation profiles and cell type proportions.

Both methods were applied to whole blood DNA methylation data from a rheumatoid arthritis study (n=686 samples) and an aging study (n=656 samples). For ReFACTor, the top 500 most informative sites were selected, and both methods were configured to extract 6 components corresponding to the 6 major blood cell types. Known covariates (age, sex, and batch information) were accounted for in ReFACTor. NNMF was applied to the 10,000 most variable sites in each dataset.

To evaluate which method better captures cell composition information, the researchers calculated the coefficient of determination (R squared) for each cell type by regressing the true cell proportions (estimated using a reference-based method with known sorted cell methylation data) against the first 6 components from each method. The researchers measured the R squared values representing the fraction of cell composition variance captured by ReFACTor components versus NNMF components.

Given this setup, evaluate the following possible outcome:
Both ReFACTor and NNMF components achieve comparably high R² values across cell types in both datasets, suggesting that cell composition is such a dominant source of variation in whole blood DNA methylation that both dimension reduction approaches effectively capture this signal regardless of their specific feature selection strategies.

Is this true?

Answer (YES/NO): NO